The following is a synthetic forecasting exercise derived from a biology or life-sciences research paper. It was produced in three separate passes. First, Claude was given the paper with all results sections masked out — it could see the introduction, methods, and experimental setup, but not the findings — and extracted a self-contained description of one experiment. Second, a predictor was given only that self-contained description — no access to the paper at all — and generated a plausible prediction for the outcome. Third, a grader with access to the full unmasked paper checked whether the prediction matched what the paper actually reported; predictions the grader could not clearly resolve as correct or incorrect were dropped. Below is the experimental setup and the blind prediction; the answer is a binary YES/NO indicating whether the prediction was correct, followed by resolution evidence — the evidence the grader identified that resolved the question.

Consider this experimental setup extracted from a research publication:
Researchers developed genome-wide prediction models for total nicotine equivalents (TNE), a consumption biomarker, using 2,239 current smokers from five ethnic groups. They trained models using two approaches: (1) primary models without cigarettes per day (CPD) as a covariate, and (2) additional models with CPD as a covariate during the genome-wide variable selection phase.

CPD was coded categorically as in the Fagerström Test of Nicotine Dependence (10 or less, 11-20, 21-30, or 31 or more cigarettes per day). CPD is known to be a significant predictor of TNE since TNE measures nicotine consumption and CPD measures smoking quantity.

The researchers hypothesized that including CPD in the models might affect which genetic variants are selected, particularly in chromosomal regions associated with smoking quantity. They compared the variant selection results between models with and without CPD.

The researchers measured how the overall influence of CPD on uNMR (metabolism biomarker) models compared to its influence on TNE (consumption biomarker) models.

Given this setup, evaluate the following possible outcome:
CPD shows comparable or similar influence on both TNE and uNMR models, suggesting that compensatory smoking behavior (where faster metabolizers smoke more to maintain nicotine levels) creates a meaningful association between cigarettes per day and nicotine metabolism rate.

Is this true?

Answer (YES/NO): NO